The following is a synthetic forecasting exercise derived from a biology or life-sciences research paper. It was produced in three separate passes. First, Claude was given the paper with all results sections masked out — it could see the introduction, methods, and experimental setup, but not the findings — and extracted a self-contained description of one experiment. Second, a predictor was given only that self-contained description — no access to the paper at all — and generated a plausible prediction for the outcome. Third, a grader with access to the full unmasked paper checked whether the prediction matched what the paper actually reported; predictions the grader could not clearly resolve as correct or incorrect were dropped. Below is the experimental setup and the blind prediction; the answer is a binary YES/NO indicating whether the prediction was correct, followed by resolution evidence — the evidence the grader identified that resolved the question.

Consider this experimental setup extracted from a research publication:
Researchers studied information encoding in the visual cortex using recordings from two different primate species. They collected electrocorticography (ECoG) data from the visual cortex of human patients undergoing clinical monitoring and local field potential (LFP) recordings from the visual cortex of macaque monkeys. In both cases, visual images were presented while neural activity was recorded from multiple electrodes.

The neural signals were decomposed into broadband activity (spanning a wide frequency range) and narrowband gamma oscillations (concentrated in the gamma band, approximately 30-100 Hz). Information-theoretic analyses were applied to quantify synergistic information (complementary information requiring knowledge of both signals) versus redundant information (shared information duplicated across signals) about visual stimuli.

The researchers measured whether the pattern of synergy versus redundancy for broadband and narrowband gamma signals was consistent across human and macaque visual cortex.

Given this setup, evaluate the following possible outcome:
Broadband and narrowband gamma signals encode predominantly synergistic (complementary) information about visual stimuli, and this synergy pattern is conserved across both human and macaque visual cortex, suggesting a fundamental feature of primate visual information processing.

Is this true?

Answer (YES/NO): NO